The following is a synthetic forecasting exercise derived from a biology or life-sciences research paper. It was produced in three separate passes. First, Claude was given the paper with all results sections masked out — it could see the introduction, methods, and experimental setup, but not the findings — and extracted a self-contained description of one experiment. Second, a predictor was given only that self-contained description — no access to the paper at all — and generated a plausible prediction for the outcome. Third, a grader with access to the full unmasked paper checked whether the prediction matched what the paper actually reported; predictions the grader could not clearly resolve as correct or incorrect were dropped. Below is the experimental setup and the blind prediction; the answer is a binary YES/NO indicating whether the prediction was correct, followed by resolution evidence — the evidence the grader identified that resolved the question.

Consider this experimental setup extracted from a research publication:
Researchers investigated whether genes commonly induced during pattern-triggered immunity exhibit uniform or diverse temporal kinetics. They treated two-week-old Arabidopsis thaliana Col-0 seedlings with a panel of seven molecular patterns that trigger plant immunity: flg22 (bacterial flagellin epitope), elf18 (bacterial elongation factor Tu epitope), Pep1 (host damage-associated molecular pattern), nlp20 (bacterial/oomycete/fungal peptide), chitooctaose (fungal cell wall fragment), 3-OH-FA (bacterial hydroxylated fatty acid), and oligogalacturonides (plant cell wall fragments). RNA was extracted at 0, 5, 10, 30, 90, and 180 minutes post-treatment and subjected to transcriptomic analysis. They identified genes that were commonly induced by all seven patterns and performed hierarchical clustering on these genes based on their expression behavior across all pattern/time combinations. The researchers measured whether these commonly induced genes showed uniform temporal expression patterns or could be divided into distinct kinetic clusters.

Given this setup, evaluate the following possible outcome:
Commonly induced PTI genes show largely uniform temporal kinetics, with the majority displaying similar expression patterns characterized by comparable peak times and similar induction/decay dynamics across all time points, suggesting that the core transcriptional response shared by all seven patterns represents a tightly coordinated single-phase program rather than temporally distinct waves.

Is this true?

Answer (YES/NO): NO